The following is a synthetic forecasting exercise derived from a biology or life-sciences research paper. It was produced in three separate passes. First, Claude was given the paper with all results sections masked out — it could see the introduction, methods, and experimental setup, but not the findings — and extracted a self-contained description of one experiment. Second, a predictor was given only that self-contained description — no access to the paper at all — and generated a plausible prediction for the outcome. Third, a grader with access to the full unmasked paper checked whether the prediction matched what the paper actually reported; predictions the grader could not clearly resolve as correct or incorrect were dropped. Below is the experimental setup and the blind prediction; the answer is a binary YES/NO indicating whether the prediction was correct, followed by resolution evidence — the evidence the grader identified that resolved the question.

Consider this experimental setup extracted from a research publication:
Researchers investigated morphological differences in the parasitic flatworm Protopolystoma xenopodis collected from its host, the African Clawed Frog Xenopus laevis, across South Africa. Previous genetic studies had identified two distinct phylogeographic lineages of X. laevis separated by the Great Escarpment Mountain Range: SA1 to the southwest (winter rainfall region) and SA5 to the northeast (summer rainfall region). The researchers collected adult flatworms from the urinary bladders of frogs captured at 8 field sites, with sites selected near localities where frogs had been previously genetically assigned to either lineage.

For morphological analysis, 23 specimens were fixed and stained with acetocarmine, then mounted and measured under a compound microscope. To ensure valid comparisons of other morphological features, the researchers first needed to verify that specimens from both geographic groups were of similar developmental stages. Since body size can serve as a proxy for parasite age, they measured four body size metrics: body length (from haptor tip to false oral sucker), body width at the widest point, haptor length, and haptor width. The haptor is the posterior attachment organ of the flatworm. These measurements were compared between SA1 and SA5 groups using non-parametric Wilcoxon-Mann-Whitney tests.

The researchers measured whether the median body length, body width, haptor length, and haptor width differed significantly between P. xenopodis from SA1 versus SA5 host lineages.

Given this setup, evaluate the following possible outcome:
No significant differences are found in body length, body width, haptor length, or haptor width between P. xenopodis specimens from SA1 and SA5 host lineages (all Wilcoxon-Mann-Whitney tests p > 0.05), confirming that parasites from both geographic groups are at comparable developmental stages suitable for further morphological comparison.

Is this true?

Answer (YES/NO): YES